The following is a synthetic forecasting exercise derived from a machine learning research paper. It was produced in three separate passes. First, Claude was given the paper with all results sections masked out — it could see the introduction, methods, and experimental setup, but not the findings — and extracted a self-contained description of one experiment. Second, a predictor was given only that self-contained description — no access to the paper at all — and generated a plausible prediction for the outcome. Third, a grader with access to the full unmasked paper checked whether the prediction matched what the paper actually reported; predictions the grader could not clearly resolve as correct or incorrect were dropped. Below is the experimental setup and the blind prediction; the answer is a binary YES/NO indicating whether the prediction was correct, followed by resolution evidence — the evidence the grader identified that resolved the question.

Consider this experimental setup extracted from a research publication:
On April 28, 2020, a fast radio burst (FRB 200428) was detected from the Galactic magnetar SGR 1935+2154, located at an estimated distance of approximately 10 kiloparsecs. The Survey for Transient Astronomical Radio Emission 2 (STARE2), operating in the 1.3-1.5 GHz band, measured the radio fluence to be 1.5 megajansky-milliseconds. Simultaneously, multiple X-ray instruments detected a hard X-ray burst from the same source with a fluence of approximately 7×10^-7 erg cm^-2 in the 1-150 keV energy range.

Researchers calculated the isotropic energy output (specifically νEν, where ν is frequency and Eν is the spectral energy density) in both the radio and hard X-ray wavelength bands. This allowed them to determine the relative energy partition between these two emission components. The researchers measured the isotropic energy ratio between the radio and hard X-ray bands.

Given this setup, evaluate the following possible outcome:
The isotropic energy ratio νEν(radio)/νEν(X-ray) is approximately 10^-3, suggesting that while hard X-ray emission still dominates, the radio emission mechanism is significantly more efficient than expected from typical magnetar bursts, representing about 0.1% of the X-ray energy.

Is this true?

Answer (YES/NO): NO